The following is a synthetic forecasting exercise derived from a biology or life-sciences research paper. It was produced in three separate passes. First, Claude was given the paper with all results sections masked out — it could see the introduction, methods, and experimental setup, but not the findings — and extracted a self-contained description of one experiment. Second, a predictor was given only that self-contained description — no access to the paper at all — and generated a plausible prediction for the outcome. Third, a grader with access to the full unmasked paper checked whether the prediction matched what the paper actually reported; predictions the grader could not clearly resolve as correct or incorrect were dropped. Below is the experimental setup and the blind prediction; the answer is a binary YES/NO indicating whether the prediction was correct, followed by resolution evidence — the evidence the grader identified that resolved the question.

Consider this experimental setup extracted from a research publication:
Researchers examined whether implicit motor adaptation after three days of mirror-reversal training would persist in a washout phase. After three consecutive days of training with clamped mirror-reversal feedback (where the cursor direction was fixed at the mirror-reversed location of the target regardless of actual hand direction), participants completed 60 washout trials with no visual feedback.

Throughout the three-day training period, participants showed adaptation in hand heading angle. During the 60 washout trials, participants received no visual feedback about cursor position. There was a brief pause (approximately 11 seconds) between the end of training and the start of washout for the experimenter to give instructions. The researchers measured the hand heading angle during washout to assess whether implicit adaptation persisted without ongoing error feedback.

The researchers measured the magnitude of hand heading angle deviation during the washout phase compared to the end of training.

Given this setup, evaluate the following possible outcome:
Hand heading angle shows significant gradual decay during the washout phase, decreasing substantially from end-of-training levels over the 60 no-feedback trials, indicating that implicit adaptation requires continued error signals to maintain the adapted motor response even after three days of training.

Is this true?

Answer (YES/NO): NO